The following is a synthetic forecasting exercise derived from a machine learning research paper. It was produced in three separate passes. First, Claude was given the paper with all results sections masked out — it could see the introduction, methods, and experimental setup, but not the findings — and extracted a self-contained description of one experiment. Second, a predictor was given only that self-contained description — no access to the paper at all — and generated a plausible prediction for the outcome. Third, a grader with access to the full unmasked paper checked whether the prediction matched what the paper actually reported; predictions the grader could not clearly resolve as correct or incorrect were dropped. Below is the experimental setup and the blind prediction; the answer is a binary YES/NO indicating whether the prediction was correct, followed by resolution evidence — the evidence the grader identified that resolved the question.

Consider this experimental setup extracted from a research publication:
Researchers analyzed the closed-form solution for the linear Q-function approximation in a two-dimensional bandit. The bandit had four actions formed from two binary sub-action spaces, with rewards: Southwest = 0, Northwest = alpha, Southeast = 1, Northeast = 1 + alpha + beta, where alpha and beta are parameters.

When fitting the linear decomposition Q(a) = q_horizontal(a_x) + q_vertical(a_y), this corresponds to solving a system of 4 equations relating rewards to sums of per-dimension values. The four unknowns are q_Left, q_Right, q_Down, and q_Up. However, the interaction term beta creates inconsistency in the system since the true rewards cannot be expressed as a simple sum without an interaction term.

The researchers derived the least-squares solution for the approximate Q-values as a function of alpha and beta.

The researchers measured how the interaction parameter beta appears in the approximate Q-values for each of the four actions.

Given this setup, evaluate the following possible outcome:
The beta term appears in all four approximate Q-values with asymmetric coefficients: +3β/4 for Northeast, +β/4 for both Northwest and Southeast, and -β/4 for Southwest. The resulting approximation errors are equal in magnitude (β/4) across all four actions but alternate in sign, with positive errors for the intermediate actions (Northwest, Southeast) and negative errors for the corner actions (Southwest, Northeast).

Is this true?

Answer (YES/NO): YES